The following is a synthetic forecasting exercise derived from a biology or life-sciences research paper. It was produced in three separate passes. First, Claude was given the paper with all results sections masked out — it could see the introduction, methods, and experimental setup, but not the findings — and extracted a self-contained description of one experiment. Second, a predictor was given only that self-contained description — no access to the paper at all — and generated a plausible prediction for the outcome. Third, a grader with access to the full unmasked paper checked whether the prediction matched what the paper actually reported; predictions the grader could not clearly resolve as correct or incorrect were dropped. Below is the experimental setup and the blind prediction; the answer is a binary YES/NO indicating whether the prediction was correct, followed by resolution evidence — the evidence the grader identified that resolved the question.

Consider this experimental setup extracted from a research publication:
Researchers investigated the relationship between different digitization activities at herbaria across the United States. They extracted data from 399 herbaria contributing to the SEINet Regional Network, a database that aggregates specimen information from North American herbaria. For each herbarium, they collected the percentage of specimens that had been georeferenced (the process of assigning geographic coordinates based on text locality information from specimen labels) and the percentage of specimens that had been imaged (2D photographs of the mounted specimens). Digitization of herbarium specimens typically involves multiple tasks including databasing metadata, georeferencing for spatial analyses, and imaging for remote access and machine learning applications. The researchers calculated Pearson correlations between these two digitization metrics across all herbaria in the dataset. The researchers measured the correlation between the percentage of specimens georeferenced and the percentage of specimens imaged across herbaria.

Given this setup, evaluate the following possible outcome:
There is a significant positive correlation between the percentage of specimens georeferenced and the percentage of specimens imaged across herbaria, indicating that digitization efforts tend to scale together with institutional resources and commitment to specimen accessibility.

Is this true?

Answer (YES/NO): NO